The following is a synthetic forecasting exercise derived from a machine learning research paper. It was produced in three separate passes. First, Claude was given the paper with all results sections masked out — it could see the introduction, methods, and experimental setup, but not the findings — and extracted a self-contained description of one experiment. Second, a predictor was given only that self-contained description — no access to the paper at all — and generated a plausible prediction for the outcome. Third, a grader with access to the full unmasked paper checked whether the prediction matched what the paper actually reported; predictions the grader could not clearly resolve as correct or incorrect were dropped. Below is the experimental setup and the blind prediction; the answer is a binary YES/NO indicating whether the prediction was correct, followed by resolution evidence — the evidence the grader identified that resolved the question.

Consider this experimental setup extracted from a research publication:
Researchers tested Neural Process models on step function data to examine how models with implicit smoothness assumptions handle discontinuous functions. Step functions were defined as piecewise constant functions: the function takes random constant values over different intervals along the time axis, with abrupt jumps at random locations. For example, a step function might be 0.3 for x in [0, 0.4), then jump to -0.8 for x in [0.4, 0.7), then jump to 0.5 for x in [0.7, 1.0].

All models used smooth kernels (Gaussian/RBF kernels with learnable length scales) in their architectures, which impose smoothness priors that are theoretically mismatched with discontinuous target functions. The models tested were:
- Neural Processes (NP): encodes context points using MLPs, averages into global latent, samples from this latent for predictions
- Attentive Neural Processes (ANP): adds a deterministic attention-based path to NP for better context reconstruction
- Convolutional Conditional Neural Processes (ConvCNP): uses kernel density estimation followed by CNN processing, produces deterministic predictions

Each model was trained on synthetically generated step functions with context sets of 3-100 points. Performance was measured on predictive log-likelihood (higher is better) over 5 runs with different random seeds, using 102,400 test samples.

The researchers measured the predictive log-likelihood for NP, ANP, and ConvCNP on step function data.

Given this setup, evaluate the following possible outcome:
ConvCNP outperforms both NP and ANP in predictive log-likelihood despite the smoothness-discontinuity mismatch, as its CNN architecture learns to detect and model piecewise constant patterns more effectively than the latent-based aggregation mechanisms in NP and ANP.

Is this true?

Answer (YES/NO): YES